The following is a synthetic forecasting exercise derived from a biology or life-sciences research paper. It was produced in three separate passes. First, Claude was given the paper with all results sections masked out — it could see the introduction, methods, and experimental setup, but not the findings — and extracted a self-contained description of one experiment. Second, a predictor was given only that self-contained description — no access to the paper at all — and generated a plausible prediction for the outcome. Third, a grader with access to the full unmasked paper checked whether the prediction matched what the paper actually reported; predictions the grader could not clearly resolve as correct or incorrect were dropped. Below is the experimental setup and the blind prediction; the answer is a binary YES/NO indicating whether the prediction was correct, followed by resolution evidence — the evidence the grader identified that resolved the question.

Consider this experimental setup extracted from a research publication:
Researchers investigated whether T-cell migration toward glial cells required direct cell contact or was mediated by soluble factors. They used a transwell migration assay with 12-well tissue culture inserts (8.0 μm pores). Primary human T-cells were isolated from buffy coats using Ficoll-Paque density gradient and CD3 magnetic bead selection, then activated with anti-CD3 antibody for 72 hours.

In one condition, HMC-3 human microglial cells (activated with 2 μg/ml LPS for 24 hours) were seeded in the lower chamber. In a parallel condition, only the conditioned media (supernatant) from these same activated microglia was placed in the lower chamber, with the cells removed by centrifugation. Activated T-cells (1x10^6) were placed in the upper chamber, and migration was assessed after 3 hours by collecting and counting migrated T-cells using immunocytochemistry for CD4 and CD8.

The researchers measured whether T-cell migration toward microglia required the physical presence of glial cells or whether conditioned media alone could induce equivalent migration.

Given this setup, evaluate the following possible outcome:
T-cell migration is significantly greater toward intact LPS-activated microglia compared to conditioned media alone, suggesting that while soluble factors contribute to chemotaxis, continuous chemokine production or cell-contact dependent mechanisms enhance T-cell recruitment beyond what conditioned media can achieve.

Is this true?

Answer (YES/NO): NO